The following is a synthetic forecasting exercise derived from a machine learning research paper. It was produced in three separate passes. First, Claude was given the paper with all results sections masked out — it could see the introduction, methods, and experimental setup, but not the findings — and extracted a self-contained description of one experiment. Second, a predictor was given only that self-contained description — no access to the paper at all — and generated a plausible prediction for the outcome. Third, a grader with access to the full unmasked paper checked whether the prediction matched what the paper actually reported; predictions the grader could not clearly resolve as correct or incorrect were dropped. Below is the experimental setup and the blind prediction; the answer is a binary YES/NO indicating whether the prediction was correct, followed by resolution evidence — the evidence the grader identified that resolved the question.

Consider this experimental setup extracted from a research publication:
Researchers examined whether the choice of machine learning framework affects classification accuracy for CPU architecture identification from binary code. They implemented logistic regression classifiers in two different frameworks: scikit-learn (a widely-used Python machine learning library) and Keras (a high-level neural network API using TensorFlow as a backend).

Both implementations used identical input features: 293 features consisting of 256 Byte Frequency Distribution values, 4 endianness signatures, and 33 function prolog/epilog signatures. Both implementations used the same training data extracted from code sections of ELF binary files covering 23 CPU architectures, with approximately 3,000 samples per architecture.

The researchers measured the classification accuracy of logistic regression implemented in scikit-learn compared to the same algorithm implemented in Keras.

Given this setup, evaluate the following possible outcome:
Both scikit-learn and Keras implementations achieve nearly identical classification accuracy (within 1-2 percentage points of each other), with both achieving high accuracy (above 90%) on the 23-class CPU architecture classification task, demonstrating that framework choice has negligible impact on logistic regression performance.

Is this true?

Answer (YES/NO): YES